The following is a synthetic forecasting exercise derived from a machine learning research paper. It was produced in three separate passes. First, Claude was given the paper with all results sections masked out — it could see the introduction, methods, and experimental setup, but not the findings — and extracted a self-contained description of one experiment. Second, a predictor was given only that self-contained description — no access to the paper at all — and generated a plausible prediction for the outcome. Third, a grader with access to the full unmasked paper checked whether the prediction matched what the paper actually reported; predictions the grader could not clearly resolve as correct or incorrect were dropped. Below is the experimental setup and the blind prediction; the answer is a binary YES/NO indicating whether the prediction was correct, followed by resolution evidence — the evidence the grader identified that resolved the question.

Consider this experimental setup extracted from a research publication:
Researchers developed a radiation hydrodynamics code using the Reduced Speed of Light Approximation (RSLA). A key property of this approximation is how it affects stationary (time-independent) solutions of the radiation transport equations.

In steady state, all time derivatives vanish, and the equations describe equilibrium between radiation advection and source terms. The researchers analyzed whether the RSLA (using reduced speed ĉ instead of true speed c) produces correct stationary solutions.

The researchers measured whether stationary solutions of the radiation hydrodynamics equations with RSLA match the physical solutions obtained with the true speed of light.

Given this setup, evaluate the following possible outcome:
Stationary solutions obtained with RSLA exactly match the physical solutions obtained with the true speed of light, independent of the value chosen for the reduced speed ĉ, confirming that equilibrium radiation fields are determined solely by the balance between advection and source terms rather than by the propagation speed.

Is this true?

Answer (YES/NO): YES